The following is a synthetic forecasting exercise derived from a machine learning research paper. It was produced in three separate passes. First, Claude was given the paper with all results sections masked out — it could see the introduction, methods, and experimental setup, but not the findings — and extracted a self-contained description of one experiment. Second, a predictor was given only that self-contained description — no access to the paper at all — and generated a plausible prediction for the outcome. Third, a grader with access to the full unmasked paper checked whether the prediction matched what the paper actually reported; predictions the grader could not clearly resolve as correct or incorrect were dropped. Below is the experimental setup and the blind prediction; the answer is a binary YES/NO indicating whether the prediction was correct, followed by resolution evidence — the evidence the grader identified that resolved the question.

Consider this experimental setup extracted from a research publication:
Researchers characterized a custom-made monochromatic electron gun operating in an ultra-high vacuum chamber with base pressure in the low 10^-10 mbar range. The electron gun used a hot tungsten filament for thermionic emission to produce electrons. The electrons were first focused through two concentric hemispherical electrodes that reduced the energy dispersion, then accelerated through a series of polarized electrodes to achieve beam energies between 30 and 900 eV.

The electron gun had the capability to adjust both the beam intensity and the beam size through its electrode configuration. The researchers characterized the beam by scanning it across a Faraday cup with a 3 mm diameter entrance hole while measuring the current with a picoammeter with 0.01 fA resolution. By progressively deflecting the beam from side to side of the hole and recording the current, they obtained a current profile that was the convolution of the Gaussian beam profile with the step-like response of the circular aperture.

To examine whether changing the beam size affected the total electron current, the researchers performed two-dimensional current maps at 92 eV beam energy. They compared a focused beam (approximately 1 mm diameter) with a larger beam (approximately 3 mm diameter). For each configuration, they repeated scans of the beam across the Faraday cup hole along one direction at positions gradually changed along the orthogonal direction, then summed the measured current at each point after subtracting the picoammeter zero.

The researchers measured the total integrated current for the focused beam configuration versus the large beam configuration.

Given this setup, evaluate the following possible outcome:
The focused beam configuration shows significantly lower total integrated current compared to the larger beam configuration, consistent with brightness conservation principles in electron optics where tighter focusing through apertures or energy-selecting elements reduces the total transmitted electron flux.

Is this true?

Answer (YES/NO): NO